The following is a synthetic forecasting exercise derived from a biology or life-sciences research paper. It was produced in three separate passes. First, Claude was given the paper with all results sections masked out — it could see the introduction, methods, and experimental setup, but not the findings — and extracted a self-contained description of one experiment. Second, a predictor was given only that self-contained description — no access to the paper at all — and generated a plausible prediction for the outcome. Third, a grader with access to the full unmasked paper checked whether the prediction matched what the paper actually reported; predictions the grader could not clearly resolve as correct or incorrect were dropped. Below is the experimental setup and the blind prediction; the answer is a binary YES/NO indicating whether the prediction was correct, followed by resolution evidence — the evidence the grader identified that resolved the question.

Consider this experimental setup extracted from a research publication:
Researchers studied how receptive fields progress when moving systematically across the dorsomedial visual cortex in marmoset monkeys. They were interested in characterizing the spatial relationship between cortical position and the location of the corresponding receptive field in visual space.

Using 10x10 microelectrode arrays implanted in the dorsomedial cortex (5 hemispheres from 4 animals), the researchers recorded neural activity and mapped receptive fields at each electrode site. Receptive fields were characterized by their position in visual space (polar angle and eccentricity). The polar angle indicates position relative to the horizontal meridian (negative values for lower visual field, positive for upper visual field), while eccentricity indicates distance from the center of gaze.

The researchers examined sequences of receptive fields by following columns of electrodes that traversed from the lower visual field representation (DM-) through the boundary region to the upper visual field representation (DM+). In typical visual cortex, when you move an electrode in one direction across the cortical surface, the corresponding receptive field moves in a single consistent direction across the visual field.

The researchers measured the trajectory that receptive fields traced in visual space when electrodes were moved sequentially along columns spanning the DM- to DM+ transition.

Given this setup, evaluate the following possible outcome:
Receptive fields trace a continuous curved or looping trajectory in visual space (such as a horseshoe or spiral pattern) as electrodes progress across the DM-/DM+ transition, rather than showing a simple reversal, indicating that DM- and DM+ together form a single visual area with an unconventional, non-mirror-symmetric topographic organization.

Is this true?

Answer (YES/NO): YES